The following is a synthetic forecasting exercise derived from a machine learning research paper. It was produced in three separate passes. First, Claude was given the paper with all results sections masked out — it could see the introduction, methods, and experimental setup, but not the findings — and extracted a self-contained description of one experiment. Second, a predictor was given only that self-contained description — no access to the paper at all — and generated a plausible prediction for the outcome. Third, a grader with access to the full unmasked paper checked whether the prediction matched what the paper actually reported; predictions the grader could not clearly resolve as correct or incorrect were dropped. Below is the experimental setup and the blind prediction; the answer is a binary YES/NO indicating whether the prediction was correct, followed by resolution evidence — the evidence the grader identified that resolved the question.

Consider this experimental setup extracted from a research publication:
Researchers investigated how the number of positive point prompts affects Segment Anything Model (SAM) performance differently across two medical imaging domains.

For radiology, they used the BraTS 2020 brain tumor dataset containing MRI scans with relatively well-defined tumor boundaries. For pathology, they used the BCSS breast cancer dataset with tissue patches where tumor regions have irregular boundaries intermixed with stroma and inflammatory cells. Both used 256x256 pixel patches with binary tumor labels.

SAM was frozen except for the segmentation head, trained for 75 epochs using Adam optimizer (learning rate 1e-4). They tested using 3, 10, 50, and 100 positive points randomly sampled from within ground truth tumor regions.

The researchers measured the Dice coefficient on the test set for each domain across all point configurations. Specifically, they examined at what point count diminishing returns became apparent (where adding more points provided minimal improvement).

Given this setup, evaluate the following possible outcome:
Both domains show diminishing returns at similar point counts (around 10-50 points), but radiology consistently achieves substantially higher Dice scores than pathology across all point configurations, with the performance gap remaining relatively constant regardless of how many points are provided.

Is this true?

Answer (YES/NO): NO